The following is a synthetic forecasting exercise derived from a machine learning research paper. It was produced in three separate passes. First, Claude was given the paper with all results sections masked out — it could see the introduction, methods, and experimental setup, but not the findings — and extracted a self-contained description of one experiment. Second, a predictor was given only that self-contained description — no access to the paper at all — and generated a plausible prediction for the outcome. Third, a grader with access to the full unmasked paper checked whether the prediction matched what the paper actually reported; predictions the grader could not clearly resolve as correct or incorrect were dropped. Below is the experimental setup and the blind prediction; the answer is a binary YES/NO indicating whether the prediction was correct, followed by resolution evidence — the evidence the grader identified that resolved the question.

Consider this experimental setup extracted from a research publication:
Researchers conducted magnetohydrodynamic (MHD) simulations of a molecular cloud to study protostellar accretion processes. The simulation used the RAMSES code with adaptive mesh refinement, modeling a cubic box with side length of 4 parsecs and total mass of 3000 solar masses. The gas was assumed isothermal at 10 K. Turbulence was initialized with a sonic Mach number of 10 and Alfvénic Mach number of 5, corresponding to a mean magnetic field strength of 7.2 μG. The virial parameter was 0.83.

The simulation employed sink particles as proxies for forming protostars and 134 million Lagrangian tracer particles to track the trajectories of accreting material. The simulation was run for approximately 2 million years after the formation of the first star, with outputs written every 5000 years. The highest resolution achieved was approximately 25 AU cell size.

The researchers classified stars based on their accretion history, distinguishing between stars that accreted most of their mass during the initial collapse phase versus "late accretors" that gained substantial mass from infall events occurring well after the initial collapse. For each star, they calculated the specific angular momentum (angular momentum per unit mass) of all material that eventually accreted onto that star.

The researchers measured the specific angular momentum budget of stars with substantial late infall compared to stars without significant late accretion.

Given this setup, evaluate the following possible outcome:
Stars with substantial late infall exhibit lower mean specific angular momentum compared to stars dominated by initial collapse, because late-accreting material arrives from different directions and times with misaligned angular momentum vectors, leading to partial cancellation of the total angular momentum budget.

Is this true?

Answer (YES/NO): NO